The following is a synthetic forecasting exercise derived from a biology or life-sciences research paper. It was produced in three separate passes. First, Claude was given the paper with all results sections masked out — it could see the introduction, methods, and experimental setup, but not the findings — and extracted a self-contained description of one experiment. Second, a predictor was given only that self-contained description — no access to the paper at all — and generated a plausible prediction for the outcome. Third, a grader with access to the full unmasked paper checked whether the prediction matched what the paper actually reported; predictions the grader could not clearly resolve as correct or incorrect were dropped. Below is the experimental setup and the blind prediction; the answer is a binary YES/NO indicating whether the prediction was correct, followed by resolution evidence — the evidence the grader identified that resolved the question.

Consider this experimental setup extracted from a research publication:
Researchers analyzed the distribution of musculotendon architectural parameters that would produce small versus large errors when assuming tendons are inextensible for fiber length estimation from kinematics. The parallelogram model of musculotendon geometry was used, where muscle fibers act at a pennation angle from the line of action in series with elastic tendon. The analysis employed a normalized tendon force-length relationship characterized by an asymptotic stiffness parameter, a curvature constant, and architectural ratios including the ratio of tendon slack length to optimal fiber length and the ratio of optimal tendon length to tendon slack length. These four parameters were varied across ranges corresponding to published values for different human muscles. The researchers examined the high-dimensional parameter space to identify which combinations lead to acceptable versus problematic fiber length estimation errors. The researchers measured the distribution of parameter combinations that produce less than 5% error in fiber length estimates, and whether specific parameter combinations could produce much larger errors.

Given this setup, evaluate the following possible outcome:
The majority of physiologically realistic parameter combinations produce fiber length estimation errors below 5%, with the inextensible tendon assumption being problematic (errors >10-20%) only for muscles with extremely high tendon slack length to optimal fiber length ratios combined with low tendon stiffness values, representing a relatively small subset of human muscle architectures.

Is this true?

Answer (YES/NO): NO